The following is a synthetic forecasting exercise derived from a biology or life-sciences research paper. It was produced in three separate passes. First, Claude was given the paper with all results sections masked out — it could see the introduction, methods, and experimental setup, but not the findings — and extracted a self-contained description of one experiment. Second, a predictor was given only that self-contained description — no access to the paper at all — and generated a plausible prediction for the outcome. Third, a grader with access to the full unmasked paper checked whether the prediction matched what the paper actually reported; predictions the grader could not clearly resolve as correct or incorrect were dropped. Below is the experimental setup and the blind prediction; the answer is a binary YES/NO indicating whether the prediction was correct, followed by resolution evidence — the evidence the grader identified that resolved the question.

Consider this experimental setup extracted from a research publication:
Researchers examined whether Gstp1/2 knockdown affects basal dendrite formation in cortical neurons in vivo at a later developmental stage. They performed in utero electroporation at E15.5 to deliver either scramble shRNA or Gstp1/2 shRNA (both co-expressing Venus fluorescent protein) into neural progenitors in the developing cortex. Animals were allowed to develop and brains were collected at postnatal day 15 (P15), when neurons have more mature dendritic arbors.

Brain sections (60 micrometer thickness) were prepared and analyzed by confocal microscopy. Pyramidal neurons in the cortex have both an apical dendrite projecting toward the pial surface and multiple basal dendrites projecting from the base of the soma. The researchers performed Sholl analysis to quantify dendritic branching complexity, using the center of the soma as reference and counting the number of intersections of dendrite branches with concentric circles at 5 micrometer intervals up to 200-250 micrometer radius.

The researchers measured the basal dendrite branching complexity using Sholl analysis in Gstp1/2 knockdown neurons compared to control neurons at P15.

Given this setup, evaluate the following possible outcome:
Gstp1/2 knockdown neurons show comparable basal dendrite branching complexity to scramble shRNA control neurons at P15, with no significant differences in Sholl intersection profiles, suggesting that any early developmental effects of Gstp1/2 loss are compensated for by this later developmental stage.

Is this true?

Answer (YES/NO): NO